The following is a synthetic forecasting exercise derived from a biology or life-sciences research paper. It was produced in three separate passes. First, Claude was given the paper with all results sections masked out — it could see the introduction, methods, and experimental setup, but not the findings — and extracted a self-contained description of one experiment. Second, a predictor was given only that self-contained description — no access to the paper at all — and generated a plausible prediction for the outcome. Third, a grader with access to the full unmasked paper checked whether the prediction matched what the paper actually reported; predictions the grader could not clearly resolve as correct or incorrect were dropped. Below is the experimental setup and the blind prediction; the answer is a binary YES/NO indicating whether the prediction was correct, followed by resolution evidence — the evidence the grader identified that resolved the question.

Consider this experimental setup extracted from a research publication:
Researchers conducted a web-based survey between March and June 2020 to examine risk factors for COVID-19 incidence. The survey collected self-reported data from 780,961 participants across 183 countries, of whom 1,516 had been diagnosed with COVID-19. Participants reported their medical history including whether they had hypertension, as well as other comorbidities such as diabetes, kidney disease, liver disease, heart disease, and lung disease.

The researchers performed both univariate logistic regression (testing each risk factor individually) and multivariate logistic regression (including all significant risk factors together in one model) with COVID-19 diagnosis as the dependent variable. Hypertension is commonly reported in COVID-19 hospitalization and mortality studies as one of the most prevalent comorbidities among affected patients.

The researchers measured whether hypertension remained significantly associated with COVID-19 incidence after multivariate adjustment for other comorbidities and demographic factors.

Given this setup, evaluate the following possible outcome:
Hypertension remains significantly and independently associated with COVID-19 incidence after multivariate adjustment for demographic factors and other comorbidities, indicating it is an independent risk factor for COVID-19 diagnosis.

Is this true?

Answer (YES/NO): NO